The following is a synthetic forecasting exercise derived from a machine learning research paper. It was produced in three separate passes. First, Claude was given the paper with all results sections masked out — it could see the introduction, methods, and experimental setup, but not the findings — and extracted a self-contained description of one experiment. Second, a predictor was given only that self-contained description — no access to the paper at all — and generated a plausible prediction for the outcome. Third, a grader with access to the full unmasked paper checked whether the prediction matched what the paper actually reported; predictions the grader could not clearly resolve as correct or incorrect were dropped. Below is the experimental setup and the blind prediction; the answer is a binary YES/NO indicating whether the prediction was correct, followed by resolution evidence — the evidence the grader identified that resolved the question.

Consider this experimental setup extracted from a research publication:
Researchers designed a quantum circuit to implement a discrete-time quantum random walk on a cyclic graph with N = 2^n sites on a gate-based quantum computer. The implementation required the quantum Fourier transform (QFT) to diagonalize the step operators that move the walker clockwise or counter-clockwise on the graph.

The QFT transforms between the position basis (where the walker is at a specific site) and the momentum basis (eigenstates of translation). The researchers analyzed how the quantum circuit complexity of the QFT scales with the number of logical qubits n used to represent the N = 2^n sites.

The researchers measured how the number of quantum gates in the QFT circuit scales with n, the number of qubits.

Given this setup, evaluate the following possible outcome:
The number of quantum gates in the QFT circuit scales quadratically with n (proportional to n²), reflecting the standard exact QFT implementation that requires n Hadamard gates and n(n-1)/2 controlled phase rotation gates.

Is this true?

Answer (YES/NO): YES